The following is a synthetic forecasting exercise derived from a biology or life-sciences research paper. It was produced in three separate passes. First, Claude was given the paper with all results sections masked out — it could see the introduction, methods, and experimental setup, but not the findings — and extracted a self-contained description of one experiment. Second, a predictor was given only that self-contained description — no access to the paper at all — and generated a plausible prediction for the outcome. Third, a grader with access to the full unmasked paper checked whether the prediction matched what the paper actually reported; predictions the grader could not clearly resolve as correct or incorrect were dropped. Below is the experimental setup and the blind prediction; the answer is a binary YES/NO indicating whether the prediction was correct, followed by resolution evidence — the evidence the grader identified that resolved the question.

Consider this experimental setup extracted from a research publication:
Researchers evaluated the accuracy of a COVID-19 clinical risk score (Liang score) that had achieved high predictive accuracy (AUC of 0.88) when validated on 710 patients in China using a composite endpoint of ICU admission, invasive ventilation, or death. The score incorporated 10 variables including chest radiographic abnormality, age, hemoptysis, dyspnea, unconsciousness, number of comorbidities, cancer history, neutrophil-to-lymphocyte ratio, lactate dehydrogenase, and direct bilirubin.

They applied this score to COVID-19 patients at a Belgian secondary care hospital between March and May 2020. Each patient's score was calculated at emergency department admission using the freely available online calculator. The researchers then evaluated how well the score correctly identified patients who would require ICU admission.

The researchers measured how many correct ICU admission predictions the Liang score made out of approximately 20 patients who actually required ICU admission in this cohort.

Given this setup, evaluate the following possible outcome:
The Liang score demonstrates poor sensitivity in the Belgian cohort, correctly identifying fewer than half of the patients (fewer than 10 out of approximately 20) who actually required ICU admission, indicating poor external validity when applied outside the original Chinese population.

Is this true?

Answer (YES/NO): NO